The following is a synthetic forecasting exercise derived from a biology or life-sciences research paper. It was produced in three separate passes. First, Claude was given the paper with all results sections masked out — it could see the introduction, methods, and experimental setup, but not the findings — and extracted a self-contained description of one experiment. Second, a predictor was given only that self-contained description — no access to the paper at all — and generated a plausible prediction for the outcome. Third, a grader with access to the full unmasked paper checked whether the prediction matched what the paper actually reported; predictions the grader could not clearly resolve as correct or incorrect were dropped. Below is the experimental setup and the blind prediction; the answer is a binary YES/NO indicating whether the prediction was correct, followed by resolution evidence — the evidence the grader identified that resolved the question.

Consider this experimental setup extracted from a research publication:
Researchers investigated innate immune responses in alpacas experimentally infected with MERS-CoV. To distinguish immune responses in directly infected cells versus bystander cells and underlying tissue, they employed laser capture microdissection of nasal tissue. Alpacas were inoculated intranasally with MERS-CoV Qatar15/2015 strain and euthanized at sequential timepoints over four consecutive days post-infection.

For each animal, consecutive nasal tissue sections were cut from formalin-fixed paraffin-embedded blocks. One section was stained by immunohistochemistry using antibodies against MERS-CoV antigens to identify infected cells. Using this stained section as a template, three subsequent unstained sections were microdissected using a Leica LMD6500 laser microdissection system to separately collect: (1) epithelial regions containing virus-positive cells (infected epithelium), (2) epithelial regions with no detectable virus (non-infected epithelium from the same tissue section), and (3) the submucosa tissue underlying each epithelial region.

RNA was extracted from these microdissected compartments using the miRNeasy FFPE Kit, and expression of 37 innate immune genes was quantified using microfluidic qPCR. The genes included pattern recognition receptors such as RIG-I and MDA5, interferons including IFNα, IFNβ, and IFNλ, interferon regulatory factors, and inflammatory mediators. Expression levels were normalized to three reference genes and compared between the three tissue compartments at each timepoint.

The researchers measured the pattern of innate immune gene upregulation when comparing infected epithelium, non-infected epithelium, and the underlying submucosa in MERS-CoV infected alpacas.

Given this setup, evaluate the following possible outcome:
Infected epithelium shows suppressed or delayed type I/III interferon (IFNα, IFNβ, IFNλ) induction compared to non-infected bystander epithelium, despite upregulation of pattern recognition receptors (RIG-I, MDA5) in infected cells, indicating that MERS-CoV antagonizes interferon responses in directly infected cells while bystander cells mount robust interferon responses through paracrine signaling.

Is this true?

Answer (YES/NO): NO